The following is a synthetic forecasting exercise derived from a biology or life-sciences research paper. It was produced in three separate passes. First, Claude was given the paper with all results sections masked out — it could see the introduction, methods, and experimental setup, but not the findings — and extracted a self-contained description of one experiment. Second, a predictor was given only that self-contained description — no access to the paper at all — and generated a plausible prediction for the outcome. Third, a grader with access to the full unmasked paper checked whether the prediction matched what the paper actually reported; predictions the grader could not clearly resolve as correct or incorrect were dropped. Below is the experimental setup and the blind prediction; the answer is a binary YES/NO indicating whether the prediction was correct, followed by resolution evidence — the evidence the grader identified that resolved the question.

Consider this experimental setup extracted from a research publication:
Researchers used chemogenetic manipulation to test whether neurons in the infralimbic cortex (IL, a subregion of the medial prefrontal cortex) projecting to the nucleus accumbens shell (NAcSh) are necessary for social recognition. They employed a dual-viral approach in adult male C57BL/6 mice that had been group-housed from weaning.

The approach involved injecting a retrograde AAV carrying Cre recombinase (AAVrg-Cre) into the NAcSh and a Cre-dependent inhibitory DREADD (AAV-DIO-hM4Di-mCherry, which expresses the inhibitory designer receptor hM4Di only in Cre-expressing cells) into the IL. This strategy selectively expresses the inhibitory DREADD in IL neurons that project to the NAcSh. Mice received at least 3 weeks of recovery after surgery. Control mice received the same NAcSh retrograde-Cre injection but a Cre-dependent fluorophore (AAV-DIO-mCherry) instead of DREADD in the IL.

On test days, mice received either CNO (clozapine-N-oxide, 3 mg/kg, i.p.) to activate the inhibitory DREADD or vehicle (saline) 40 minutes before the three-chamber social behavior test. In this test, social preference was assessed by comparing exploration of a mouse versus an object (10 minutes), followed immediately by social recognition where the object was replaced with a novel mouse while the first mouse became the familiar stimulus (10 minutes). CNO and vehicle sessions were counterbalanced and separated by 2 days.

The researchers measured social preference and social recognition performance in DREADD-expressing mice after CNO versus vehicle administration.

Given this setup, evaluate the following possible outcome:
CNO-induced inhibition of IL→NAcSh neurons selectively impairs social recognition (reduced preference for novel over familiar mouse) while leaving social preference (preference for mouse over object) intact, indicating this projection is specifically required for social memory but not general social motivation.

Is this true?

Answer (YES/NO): YES